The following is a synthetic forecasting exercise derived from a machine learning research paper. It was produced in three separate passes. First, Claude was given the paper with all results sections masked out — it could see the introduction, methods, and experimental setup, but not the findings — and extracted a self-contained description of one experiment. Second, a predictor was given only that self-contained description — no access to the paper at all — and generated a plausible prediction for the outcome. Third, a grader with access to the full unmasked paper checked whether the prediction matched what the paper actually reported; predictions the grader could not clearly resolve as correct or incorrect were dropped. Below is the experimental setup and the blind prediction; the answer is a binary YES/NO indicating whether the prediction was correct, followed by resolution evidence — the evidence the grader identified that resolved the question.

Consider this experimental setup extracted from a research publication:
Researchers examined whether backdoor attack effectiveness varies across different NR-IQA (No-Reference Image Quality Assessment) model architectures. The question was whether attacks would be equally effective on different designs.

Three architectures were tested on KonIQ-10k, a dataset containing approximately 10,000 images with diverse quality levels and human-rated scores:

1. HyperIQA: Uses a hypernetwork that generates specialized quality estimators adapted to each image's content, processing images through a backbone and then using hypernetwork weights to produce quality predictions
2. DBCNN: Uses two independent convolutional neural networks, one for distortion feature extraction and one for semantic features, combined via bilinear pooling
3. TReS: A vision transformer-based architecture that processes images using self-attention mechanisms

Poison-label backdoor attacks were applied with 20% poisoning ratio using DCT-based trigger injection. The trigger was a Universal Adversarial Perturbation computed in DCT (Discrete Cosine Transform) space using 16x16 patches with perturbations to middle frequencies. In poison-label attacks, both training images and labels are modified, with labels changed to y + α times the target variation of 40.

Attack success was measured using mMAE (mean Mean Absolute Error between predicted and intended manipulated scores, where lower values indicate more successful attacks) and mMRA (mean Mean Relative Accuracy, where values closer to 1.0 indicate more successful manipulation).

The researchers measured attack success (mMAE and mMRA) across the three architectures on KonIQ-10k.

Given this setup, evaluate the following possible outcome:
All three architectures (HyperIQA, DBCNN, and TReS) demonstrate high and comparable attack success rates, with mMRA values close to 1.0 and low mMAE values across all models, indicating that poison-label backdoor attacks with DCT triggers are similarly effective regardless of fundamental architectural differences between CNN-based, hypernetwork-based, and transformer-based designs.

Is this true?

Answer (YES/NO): NO